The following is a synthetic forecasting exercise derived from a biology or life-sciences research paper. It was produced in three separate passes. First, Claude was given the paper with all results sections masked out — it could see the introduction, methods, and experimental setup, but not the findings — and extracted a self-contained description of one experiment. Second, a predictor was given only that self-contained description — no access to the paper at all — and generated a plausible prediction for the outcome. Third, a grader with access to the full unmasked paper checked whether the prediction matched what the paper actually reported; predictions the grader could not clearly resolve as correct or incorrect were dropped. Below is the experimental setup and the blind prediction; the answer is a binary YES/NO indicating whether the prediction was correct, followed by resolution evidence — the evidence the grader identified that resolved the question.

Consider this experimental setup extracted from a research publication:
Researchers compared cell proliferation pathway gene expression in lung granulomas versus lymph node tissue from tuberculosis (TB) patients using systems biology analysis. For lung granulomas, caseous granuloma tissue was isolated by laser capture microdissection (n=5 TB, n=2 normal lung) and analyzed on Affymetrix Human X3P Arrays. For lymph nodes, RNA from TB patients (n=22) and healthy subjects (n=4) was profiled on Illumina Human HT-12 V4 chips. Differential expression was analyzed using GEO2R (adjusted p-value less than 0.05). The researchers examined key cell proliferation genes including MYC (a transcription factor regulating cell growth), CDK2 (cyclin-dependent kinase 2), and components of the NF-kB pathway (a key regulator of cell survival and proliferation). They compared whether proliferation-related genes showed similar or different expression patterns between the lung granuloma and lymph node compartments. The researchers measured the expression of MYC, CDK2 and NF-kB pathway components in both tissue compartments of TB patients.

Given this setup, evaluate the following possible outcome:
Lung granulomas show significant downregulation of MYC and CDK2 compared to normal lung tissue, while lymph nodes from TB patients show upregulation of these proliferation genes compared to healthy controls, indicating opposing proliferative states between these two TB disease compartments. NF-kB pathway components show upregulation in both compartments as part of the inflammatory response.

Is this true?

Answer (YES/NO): NO